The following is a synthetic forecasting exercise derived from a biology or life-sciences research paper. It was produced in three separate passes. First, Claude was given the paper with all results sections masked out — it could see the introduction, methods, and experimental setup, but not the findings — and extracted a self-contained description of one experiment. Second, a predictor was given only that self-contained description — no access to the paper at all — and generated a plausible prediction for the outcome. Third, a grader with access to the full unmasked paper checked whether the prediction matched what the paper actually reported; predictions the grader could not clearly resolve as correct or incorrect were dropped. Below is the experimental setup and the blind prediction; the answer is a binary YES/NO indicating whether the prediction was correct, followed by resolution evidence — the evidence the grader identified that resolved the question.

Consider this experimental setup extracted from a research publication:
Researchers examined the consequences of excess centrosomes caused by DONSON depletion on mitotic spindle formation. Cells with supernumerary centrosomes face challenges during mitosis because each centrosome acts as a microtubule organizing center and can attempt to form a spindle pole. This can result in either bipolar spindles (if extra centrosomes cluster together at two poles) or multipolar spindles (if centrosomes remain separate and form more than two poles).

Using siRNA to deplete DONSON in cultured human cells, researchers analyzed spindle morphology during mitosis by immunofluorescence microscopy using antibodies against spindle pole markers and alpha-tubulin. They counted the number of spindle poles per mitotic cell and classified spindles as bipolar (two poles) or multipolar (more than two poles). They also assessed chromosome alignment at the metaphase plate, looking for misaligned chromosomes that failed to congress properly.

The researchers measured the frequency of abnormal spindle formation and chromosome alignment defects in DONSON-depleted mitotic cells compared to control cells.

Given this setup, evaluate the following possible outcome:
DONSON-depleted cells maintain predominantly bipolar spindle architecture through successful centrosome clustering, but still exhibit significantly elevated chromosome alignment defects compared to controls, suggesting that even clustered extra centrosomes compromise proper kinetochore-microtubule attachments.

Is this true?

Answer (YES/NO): NO